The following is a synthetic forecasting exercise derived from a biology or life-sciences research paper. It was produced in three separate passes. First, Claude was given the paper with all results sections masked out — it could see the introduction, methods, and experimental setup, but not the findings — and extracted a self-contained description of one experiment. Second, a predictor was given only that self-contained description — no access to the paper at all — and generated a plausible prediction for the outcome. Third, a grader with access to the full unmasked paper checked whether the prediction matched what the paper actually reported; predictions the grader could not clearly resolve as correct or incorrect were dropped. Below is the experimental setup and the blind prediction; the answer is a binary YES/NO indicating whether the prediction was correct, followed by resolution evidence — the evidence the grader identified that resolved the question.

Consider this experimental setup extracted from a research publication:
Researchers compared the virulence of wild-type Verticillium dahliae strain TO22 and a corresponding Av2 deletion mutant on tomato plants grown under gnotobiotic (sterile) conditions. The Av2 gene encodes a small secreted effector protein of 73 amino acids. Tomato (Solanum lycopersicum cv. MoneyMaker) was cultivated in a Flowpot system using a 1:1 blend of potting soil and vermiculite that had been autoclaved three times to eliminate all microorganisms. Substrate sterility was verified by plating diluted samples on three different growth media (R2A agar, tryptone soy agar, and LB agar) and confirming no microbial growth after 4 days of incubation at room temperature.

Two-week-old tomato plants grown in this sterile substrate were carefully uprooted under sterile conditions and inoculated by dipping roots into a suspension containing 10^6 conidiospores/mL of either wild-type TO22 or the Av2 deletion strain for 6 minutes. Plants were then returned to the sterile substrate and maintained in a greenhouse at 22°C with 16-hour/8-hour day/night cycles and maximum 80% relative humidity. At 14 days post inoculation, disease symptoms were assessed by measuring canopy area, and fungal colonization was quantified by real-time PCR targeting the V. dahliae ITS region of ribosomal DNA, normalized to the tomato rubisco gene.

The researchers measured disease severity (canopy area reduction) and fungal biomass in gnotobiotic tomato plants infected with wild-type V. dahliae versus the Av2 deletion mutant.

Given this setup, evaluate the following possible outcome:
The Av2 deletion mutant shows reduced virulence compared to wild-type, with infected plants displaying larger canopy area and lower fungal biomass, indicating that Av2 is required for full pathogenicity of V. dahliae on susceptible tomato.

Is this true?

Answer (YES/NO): NO